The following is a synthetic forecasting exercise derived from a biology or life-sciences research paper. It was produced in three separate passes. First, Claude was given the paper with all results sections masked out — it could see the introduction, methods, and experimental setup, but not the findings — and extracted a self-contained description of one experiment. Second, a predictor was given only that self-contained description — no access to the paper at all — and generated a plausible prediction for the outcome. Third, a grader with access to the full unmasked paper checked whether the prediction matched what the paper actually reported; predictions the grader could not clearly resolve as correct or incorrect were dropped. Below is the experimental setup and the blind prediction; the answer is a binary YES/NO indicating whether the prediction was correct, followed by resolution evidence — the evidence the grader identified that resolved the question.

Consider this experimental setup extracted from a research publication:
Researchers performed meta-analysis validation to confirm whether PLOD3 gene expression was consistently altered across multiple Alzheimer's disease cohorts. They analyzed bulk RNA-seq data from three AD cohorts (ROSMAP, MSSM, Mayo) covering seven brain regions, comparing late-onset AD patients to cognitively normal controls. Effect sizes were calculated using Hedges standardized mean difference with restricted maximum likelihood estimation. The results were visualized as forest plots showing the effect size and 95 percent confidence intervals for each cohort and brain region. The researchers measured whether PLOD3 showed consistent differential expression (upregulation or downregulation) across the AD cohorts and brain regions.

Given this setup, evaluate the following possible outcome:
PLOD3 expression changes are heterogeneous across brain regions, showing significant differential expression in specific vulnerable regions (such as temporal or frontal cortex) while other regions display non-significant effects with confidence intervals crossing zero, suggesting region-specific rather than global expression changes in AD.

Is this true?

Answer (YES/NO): NO